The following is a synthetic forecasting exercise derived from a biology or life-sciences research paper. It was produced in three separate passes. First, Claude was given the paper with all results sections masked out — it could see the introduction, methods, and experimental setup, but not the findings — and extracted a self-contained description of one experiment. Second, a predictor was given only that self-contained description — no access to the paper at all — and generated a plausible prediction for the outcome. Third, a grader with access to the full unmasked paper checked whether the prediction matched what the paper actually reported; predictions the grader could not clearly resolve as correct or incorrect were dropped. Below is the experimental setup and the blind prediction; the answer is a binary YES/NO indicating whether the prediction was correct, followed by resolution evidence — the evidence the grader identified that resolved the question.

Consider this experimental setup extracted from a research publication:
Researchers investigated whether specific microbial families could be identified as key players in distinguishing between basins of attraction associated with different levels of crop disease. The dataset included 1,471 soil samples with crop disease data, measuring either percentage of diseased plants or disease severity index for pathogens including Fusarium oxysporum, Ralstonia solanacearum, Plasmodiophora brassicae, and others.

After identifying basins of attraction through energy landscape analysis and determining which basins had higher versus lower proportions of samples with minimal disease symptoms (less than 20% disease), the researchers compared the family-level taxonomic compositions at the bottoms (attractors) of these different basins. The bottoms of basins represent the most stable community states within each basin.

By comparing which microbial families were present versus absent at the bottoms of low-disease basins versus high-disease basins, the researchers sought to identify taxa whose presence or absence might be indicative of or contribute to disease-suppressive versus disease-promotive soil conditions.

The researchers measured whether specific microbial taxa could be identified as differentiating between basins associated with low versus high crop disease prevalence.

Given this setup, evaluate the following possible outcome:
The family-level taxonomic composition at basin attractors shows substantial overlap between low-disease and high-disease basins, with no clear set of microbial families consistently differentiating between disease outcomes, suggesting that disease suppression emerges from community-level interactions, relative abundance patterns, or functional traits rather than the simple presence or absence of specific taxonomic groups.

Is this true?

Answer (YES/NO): NO